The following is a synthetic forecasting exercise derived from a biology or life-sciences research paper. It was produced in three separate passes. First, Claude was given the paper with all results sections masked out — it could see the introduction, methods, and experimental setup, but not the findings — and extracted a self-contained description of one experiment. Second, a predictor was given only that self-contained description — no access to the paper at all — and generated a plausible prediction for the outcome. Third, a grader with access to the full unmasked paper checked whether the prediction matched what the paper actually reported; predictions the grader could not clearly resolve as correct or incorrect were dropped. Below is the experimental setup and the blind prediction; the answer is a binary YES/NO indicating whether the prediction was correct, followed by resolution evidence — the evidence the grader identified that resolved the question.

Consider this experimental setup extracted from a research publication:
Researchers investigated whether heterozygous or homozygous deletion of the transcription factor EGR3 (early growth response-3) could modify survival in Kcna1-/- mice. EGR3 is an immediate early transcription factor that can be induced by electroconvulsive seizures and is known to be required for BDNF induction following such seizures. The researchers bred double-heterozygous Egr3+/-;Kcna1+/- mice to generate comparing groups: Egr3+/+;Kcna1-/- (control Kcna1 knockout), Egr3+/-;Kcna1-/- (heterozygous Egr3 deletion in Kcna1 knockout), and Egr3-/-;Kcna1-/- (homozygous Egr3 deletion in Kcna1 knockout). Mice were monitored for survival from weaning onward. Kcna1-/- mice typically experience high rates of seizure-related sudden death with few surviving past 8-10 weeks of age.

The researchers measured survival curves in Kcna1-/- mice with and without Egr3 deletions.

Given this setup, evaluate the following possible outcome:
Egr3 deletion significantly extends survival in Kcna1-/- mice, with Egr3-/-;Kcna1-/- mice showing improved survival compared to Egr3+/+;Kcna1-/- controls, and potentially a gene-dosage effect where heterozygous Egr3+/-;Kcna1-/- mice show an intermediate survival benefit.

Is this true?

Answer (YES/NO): YES